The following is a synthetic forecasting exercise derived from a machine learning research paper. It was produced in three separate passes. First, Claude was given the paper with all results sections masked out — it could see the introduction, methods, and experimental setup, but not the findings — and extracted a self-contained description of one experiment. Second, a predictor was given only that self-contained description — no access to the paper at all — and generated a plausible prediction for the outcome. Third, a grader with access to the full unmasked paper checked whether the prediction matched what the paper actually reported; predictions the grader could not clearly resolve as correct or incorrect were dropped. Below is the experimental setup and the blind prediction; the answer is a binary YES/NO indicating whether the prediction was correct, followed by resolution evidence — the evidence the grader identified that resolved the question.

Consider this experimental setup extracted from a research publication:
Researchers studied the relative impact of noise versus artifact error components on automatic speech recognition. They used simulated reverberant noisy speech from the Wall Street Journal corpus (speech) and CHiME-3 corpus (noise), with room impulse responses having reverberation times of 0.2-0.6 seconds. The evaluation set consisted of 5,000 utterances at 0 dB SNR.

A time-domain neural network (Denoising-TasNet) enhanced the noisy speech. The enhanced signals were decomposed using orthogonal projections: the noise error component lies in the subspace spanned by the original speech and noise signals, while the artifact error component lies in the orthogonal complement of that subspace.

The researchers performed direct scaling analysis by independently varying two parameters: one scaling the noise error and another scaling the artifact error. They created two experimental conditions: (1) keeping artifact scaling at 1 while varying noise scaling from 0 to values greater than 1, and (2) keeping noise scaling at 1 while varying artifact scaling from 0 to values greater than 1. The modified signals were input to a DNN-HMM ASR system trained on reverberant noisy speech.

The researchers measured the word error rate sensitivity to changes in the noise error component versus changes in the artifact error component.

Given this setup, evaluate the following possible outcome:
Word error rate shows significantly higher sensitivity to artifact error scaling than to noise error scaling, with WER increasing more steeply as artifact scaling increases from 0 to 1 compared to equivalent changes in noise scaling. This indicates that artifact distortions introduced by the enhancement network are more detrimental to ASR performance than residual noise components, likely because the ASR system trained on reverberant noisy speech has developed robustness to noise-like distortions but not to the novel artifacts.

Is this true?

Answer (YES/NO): YES